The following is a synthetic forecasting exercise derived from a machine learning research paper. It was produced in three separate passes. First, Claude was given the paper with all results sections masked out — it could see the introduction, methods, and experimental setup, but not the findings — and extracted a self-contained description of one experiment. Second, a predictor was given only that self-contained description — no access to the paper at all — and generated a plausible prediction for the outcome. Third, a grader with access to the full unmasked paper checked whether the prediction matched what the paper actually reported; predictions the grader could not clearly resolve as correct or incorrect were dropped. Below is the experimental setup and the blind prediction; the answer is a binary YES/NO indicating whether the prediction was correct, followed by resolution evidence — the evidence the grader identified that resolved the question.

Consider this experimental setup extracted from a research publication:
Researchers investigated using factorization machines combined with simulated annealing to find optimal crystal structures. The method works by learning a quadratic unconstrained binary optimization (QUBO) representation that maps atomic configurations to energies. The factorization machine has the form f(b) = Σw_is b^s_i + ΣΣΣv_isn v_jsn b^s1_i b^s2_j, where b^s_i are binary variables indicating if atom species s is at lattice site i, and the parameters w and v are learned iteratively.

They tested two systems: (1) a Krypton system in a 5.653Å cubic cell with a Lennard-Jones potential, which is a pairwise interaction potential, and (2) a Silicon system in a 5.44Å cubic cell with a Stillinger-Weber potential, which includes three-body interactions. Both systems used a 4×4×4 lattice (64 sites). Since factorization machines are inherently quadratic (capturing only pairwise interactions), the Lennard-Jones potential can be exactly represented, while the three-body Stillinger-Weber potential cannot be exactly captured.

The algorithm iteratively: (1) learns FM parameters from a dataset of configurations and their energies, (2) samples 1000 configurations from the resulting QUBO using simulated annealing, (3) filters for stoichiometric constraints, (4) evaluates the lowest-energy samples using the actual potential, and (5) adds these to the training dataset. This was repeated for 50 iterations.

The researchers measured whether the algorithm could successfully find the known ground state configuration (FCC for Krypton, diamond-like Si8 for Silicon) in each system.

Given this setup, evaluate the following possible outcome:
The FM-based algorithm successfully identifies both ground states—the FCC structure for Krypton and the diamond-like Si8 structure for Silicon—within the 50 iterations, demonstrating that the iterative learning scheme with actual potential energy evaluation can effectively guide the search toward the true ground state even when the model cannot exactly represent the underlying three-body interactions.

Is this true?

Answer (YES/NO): YES